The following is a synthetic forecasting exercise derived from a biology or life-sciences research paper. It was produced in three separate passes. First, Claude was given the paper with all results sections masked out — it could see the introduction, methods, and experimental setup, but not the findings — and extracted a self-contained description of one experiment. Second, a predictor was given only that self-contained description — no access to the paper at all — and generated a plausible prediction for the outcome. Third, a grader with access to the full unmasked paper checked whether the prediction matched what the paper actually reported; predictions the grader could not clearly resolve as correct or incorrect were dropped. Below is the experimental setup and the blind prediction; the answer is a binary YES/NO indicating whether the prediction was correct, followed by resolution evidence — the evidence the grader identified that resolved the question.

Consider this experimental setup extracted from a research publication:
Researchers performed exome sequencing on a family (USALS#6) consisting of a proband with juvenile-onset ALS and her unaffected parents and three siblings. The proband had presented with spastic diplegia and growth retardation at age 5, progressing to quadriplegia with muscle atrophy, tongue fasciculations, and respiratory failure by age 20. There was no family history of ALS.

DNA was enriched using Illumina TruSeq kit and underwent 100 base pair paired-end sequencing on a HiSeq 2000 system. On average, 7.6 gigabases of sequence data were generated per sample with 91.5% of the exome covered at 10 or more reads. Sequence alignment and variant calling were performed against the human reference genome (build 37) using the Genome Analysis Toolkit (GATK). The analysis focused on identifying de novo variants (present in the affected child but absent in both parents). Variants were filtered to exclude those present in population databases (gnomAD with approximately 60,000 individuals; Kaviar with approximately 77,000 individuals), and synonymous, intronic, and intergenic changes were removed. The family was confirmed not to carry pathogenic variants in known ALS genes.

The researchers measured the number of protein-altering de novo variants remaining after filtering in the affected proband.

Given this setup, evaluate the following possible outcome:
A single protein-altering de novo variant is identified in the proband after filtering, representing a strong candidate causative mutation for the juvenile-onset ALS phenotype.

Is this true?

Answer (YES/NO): NO